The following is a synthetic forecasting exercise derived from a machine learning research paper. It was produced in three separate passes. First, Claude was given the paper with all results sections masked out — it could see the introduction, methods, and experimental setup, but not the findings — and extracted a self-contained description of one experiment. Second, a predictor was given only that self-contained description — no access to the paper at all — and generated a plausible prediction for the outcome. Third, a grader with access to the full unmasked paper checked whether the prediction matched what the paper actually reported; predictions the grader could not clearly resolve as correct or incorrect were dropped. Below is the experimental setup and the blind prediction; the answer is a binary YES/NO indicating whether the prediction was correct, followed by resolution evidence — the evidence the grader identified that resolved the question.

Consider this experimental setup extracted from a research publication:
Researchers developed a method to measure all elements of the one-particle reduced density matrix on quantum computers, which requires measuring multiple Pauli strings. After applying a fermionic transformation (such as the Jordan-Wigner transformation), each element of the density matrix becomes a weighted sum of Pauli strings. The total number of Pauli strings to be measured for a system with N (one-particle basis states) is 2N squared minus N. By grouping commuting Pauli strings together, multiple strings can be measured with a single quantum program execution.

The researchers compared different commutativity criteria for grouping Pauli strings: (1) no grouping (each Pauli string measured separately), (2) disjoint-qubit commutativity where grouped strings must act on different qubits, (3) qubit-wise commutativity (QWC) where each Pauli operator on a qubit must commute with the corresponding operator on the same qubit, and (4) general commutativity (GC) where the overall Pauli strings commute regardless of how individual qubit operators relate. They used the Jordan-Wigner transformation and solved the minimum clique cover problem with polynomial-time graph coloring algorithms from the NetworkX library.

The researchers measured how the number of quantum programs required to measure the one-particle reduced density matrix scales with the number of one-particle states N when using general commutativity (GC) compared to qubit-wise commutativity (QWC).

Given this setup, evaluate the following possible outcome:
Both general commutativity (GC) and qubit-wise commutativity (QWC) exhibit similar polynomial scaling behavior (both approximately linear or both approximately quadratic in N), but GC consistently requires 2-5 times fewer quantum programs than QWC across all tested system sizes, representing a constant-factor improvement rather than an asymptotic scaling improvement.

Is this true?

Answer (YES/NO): NO